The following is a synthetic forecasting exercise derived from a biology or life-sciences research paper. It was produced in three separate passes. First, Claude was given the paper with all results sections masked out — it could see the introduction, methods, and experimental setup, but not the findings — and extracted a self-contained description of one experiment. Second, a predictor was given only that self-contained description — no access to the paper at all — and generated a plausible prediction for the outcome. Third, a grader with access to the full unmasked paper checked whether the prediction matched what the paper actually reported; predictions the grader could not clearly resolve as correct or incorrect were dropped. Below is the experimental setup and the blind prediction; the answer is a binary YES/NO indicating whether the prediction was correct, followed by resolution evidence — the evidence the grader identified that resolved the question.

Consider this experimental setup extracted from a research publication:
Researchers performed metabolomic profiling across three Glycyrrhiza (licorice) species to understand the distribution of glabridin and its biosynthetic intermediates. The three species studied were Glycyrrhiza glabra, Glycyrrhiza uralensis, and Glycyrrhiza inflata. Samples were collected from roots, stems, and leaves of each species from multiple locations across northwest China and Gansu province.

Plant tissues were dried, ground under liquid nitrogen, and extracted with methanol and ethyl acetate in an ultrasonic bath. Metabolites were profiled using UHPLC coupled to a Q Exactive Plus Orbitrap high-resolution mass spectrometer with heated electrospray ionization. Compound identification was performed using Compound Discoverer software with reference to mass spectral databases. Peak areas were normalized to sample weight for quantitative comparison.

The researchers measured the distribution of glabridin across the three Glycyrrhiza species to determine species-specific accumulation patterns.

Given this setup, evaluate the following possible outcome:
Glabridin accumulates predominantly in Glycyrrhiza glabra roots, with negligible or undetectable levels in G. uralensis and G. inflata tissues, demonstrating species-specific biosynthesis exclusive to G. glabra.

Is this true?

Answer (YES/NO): NO